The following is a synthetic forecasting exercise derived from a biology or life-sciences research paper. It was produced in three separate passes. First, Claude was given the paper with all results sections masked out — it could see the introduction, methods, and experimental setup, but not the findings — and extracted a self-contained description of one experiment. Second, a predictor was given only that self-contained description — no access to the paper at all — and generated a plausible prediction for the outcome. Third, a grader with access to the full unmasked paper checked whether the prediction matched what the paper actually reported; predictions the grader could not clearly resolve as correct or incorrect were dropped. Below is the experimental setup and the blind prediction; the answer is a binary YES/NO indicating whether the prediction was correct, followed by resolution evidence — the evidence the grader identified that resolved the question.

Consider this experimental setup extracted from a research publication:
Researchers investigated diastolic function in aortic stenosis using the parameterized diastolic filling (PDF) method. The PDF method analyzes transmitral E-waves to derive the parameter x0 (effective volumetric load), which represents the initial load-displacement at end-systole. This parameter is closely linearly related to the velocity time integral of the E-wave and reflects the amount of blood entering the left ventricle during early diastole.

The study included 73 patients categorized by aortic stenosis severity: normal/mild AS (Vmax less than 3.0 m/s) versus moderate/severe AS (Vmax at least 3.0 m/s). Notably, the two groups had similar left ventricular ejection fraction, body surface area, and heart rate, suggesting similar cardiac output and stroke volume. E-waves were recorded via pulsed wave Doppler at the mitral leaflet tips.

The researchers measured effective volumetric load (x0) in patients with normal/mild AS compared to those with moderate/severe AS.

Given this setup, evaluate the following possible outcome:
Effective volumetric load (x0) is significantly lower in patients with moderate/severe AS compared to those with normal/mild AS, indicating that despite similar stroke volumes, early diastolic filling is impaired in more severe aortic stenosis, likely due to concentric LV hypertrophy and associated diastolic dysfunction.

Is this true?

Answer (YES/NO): NO